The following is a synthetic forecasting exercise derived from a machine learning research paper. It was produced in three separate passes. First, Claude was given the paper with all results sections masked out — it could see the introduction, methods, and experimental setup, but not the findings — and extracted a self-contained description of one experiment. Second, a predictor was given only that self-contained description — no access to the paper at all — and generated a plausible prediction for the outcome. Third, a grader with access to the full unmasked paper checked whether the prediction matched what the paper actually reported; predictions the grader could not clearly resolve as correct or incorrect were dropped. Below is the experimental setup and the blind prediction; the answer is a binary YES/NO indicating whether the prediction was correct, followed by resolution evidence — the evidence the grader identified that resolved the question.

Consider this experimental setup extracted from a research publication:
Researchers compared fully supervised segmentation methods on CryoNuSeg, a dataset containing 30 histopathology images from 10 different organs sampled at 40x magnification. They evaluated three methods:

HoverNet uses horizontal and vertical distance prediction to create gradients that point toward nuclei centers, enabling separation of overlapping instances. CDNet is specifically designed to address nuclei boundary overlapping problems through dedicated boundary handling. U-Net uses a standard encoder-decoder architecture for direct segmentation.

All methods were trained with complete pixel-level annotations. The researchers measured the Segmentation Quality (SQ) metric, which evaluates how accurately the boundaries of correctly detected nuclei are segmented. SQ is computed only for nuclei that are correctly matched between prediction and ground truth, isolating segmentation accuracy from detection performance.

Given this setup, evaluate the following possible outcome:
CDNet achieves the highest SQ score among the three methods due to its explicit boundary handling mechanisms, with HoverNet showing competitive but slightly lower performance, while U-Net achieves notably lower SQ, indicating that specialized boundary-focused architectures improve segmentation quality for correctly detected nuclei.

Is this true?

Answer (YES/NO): NO